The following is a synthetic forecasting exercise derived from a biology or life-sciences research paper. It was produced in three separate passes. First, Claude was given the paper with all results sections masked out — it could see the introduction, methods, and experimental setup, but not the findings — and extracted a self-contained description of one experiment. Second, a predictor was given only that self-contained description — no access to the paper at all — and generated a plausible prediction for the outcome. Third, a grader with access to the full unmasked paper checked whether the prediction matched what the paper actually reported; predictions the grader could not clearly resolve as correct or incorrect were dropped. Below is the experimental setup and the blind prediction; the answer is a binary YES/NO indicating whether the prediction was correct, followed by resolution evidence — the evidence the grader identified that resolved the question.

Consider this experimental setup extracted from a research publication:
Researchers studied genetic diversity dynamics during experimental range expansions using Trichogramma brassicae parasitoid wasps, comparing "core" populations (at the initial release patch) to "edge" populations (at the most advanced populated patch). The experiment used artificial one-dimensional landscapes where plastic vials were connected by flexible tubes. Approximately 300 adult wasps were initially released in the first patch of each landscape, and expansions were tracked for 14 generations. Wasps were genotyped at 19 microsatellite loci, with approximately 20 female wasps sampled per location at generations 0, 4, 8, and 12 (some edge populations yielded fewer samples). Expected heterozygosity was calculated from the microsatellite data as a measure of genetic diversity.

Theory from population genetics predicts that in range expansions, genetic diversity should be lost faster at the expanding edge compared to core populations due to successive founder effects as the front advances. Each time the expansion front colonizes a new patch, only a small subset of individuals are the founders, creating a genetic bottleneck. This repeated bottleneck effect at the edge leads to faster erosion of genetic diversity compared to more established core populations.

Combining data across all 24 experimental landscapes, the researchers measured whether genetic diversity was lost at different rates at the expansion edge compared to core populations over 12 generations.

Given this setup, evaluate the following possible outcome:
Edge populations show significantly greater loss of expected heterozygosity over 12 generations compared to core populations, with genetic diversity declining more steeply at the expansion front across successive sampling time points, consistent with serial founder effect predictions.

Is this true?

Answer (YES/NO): YES